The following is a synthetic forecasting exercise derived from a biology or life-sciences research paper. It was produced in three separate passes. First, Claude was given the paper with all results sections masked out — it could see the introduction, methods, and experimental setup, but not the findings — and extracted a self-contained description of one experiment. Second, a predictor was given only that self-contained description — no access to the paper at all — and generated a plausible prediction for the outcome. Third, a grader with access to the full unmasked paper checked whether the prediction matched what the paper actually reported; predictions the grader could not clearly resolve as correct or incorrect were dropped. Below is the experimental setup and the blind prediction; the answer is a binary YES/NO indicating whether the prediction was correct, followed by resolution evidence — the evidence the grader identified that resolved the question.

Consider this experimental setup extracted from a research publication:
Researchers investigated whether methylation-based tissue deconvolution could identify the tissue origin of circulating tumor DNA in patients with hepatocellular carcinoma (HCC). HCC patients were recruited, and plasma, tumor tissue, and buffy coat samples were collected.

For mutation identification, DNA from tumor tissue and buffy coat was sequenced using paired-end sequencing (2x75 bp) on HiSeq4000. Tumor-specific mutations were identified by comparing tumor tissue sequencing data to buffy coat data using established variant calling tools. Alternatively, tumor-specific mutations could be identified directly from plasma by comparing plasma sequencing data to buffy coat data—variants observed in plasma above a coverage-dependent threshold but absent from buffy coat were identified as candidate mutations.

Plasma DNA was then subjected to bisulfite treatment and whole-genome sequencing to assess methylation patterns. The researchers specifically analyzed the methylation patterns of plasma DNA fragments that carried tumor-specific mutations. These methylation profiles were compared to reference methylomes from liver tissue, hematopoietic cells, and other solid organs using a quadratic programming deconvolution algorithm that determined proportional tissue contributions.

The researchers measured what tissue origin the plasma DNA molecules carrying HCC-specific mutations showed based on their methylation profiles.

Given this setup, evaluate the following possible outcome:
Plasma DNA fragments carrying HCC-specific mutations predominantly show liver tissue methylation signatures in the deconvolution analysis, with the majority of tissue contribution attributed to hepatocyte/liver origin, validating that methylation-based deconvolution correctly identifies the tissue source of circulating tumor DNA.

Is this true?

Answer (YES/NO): YES